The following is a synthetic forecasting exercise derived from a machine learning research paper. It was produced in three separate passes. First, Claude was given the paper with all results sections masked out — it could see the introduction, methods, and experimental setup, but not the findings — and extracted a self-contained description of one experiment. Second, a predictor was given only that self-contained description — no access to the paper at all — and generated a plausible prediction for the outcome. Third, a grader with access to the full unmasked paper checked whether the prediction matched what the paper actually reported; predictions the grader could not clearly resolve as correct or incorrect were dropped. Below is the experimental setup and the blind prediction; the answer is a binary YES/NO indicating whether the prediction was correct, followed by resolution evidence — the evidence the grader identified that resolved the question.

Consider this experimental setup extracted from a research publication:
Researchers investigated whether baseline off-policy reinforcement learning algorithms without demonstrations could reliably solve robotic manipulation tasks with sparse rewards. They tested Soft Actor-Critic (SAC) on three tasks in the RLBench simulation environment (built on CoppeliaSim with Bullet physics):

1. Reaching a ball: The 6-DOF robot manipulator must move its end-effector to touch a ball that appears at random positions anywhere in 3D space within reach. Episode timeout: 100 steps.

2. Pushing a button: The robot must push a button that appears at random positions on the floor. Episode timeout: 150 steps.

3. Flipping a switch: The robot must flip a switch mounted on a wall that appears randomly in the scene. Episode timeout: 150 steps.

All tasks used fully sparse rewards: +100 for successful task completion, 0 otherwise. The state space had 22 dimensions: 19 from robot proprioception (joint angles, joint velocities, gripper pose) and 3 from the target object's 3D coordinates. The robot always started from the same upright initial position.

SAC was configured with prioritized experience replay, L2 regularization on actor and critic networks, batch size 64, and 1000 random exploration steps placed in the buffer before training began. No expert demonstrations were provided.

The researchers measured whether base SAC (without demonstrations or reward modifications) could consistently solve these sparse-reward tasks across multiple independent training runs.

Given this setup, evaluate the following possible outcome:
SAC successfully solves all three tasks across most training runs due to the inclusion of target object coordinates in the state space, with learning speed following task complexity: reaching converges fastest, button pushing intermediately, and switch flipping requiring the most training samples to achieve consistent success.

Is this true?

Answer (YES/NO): NO